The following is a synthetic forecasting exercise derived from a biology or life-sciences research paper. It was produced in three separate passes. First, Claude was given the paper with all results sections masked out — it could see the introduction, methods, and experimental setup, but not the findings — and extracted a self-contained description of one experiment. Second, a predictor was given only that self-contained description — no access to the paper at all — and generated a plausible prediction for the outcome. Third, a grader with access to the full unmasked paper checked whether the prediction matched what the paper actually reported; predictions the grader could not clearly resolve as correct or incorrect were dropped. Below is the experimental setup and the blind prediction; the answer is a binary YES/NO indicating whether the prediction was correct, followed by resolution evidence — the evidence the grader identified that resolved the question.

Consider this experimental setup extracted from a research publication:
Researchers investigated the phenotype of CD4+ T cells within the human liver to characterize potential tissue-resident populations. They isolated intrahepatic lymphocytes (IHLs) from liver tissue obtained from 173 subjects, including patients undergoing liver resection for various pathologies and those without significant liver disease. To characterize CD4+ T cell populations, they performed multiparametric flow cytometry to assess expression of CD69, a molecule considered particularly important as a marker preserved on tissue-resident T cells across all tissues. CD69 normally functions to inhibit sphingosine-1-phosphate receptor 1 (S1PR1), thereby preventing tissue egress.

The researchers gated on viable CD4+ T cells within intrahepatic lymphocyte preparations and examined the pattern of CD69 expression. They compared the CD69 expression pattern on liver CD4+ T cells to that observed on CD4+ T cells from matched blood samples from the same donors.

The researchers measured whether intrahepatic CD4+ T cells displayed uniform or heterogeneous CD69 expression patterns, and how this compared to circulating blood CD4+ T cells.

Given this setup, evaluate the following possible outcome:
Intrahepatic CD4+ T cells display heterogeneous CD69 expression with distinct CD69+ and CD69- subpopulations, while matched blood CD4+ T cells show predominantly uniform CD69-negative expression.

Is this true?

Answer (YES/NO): NO